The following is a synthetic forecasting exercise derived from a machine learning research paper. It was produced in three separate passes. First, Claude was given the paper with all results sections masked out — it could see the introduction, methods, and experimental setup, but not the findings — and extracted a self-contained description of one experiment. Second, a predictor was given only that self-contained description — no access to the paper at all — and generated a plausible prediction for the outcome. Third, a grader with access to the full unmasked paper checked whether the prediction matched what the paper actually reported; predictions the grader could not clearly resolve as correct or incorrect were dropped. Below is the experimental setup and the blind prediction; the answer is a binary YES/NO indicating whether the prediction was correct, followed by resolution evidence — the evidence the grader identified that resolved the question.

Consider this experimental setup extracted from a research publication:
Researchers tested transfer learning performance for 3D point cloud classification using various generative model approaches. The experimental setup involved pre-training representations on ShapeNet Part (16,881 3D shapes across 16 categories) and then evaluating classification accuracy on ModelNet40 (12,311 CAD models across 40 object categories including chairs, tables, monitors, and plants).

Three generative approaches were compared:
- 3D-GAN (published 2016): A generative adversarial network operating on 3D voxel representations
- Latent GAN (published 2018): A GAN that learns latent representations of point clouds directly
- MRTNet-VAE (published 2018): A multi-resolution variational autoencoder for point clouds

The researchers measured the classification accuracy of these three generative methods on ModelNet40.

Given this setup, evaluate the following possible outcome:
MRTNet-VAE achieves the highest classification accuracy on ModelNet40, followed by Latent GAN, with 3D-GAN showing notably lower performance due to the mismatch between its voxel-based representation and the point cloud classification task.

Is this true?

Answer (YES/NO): YES